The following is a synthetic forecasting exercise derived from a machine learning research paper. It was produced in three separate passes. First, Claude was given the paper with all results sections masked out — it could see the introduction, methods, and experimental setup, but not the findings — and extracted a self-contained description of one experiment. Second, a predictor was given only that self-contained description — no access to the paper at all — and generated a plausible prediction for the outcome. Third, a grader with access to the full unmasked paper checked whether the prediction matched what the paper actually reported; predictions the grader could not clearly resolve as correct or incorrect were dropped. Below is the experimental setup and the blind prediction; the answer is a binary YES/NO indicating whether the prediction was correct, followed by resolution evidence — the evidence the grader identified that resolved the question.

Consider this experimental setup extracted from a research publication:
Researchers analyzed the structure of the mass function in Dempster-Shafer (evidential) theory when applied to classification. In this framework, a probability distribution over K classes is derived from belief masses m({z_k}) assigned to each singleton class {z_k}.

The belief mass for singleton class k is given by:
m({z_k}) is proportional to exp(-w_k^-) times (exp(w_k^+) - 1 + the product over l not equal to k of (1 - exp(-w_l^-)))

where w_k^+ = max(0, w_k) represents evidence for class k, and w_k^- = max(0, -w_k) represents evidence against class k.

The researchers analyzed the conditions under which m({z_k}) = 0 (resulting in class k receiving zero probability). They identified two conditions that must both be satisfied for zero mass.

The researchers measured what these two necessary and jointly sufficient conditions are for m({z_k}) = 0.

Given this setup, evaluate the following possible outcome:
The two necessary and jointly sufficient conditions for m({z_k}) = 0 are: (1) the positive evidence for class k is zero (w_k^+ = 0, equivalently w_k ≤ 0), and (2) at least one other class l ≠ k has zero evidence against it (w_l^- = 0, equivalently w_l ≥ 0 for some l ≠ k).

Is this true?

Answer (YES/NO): YES